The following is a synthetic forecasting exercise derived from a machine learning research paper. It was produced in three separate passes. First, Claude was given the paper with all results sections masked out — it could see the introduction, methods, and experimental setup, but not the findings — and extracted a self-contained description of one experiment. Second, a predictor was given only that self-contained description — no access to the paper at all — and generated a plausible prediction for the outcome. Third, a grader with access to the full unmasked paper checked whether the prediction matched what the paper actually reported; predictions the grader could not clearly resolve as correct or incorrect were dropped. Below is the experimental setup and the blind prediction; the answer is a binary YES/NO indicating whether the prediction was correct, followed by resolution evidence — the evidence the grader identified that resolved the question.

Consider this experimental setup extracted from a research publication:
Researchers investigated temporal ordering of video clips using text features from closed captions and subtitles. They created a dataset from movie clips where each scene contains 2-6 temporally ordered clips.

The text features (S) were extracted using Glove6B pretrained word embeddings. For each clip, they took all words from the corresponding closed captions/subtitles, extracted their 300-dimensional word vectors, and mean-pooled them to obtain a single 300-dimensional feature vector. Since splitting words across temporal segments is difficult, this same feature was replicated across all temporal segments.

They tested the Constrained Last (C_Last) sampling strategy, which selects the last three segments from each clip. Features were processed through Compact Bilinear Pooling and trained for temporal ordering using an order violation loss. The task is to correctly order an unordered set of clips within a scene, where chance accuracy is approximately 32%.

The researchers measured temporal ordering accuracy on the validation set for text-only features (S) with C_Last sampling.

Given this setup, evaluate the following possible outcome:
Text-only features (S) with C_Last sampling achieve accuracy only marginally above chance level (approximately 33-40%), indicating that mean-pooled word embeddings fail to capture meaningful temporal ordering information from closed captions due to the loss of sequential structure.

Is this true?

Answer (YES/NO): NO